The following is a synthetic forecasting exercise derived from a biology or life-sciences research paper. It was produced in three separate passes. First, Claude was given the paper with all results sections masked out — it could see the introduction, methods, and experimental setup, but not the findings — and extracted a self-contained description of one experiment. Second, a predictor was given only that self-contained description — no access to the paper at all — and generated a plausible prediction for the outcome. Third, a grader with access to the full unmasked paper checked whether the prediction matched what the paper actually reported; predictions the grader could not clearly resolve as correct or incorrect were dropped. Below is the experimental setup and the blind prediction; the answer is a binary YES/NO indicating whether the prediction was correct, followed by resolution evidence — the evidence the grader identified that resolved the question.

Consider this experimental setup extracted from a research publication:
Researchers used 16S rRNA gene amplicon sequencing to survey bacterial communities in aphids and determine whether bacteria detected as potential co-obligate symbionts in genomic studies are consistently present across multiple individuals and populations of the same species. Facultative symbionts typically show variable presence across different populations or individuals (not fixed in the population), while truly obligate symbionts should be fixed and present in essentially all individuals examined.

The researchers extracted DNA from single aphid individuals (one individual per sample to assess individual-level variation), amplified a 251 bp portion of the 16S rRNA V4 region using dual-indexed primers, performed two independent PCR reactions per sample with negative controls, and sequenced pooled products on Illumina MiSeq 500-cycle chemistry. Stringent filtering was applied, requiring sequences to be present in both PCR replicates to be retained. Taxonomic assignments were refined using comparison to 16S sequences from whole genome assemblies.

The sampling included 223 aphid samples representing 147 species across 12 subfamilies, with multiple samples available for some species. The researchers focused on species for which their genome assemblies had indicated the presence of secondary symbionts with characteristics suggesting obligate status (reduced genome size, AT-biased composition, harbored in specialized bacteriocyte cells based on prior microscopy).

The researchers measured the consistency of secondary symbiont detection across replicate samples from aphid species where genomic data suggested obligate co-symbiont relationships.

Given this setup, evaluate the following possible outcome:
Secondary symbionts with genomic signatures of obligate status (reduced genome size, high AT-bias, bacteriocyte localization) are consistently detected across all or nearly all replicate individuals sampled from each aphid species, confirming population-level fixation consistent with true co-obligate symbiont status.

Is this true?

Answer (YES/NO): YES